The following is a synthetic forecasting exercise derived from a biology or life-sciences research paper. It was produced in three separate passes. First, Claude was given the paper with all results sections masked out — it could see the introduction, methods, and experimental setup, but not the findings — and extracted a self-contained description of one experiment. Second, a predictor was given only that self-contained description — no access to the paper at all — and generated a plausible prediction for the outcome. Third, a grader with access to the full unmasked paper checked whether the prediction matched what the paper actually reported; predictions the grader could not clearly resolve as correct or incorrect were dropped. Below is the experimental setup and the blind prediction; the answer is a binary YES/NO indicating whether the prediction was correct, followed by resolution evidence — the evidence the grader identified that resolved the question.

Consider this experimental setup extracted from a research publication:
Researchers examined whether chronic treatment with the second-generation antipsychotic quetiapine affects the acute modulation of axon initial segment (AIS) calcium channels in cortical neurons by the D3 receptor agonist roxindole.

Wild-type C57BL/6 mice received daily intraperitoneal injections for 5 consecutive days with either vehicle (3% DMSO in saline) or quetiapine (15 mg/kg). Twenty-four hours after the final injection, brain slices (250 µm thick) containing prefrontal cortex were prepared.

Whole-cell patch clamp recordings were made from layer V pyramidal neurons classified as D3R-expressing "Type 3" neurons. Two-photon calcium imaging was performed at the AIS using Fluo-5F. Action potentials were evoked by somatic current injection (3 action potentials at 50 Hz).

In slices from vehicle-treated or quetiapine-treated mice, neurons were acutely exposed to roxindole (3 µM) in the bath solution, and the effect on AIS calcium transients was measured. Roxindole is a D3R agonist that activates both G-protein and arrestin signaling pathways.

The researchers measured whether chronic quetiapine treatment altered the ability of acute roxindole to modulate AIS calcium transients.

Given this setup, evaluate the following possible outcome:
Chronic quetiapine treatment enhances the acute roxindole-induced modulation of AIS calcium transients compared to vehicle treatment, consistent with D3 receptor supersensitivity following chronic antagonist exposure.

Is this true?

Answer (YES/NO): NO